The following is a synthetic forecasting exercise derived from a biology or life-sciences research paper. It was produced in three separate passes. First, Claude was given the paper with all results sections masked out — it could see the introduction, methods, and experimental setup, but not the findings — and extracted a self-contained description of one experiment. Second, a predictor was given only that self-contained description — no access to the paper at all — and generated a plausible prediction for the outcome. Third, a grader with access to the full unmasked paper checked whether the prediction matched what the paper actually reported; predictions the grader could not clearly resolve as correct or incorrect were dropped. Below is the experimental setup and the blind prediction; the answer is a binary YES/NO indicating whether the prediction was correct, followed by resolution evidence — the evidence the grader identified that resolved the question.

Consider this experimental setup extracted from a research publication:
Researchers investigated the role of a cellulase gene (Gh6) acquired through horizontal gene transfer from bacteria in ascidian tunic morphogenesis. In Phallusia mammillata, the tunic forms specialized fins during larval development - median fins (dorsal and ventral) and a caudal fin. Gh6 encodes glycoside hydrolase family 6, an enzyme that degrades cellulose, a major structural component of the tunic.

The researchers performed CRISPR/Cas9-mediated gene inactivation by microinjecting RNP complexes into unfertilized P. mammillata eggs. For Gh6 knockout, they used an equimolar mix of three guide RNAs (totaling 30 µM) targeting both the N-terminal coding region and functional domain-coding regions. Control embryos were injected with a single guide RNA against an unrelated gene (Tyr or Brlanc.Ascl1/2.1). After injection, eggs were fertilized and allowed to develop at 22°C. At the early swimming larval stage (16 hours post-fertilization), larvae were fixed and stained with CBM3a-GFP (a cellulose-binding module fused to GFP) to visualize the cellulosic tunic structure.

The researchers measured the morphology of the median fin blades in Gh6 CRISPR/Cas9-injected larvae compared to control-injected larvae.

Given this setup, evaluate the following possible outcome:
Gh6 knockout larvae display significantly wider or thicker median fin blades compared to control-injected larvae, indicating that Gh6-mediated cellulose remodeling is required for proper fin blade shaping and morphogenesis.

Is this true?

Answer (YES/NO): NO